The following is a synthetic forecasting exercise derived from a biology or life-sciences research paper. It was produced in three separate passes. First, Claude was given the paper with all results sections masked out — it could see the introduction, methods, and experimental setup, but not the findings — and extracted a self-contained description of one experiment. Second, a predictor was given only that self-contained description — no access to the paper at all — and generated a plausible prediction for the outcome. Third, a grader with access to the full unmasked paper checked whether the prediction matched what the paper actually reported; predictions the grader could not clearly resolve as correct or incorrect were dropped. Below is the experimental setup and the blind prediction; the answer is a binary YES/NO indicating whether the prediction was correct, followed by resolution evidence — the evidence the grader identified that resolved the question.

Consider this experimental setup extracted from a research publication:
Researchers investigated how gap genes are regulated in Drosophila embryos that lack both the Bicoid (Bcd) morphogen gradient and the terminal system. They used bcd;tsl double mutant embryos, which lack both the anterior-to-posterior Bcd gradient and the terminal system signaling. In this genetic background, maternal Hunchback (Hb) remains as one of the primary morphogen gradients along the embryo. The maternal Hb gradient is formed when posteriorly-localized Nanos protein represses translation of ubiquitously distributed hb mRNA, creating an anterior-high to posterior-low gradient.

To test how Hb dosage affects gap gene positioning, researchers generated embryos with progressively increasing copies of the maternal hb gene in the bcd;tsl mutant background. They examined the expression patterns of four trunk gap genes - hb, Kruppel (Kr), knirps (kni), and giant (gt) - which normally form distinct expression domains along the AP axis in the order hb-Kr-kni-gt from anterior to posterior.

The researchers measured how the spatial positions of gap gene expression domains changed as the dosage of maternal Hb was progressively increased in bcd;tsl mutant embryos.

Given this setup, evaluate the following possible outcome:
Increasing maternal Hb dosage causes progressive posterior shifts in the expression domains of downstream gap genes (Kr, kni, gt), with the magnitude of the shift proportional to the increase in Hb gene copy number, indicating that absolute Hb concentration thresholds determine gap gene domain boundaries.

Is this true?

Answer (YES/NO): YES